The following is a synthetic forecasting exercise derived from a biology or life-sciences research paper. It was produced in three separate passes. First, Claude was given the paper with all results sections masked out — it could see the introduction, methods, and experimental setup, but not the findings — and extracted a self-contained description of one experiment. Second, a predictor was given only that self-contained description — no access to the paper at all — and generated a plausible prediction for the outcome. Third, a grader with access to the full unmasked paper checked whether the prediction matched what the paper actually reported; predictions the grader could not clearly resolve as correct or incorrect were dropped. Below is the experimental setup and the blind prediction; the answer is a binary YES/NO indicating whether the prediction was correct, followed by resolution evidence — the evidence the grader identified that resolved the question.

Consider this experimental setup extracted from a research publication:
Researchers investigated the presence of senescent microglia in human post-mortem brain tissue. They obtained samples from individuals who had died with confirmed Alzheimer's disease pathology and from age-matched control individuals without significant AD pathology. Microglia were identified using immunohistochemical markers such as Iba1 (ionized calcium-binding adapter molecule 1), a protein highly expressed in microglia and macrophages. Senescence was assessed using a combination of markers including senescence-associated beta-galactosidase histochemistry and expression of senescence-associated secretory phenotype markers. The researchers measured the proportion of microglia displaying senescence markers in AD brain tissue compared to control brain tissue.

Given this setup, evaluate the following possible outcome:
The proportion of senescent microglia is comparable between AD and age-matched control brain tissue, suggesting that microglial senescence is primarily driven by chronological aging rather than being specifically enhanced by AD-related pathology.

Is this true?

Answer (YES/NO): NO